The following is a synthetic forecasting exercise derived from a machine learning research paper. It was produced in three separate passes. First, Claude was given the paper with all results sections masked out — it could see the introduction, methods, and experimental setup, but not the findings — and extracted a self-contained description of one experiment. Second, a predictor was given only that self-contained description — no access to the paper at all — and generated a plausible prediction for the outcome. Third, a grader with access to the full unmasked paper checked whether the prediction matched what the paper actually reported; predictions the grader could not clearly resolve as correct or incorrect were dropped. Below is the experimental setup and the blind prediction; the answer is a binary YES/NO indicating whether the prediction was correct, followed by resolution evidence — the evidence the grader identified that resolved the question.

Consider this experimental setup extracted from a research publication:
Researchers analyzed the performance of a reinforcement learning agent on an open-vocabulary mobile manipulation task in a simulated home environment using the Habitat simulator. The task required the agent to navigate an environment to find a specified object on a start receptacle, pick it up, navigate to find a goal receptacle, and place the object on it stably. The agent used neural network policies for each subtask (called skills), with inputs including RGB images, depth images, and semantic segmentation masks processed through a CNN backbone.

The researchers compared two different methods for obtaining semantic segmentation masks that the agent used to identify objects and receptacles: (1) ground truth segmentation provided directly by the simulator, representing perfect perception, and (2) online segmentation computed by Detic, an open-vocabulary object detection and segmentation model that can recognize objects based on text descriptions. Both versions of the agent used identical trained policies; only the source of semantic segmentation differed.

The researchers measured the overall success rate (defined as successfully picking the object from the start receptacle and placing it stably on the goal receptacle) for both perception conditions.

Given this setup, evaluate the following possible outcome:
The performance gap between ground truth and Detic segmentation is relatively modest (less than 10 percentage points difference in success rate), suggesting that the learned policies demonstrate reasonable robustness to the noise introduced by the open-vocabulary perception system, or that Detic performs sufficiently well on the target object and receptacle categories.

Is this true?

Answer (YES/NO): NO